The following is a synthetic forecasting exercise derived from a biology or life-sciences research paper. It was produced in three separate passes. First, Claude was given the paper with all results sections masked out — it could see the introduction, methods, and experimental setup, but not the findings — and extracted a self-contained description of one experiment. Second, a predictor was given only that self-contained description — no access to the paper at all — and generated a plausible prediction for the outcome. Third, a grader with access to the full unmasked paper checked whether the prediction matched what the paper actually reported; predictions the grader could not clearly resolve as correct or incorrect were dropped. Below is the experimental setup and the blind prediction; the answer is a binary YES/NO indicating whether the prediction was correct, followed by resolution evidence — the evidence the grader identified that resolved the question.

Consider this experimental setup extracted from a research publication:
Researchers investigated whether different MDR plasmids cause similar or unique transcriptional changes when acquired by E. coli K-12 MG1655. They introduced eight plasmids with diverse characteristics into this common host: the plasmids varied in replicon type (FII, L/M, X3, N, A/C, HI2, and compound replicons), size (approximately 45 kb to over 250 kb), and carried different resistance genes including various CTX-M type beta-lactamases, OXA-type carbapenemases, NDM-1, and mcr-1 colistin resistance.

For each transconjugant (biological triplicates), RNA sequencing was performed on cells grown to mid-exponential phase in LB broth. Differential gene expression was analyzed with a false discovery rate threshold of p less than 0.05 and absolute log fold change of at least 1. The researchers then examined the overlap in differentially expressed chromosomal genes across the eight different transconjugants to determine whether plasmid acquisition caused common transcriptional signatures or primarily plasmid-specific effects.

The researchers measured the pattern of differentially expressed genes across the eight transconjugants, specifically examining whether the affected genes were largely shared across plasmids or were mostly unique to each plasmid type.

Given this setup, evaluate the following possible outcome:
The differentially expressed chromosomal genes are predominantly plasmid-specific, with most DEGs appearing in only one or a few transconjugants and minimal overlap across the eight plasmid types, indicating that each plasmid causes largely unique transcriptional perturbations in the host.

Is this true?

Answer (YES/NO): YES